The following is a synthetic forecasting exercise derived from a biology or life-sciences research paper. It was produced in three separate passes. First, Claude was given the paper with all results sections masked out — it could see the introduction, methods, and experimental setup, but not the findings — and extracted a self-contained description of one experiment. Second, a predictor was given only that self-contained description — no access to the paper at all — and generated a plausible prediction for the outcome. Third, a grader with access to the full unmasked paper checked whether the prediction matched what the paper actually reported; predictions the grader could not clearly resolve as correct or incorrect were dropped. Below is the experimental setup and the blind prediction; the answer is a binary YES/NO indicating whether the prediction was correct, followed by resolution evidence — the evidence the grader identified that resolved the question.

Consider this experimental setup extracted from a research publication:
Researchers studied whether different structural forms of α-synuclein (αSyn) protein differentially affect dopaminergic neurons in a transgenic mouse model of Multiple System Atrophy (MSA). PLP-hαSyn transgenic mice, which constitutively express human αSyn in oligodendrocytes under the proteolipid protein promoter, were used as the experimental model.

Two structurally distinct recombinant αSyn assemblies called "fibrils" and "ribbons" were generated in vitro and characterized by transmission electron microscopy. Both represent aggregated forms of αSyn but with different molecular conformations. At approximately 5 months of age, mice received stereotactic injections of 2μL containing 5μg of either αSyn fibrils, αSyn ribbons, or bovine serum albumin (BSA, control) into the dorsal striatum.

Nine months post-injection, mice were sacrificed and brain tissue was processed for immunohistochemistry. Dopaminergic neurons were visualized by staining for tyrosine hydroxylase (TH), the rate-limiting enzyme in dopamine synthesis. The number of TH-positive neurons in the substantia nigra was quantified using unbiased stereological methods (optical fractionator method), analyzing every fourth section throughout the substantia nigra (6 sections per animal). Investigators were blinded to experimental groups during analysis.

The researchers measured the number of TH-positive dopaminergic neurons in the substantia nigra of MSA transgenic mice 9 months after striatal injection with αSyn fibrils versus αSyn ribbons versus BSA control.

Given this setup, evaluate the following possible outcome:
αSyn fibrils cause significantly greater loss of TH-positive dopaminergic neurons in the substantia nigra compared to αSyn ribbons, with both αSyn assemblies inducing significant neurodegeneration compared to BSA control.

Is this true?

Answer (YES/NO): NO